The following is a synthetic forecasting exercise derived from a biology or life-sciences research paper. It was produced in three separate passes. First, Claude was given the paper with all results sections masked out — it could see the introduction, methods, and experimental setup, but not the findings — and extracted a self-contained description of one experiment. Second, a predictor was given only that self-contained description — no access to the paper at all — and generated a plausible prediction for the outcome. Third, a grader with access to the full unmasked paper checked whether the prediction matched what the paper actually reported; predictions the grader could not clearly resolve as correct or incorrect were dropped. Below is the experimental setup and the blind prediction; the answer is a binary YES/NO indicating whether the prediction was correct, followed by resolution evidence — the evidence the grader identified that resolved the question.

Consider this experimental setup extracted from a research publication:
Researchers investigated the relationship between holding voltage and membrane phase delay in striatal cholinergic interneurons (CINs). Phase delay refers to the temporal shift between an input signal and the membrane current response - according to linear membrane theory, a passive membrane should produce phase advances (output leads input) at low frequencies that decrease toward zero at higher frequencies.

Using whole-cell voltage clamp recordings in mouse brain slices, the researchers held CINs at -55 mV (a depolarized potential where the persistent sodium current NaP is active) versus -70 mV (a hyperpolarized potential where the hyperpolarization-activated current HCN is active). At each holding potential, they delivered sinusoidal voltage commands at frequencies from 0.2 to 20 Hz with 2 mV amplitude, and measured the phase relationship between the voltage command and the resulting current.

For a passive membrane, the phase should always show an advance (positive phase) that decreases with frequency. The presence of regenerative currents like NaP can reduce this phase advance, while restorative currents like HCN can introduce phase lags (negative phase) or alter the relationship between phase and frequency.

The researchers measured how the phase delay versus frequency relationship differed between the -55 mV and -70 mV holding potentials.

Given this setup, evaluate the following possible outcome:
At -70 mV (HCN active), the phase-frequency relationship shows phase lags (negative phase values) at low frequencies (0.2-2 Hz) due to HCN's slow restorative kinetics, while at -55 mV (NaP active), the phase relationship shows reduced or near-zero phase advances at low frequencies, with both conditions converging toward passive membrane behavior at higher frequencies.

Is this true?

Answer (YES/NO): YES